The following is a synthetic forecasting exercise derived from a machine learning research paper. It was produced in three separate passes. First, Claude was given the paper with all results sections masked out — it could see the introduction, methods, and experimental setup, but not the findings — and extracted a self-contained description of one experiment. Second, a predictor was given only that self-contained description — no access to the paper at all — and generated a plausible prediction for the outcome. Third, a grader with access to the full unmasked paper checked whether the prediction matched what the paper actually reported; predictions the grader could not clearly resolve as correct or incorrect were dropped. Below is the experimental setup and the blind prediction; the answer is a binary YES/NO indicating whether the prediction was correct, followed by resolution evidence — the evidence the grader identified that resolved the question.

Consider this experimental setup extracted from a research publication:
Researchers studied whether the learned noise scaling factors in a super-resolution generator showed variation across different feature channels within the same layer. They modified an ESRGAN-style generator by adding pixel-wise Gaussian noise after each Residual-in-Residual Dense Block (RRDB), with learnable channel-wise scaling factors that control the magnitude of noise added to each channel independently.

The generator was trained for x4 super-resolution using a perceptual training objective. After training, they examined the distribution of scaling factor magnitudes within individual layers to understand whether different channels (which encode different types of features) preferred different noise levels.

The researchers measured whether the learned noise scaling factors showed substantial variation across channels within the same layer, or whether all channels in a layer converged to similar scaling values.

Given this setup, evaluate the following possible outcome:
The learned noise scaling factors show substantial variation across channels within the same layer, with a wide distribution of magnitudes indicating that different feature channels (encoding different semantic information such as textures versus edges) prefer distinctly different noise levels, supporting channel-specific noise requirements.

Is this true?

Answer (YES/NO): YES